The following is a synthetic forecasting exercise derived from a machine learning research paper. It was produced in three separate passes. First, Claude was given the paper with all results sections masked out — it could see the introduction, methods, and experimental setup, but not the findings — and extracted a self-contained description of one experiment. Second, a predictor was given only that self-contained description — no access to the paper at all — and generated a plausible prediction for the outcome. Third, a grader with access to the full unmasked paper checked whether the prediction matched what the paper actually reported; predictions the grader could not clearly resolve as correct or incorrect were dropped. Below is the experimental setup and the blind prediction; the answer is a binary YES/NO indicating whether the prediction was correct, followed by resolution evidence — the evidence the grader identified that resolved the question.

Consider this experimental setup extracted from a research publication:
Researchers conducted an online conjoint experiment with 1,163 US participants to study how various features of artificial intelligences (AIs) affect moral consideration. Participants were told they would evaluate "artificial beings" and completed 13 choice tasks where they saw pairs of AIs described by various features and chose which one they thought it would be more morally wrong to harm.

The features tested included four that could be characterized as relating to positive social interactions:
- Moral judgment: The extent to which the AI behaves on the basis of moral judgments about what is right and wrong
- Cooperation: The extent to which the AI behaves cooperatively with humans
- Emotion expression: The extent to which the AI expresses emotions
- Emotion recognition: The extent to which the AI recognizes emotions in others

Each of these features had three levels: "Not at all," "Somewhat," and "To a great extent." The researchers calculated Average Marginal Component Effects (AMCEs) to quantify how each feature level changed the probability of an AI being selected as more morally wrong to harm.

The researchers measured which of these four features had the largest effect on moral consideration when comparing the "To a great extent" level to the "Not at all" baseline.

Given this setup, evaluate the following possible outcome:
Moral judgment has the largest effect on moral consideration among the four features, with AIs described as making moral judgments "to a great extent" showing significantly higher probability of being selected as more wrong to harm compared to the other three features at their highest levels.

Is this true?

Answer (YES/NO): NO